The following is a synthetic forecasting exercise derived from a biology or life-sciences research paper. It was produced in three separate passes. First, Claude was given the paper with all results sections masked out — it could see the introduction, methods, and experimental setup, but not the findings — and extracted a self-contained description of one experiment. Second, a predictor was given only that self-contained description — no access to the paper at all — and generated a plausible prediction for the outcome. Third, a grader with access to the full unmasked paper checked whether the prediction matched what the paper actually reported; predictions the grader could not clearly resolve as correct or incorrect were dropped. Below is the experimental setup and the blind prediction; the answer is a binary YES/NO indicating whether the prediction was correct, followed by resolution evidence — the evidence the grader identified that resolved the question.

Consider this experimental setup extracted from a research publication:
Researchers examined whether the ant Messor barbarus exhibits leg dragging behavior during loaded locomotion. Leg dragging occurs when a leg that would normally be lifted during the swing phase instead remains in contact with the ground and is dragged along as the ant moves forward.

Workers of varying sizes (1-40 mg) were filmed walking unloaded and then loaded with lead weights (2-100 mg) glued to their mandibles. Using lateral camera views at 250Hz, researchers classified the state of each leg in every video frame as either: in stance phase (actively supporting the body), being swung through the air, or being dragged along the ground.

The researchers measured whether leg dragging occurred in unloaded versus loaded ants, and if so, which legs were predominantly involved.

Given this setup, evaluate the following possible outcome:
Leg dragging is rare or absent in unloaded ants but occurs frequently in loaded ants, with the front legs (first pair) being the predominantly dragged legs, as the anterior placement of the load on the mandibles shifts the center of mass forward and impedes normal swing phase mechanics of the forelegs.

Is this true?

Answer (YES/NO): NO